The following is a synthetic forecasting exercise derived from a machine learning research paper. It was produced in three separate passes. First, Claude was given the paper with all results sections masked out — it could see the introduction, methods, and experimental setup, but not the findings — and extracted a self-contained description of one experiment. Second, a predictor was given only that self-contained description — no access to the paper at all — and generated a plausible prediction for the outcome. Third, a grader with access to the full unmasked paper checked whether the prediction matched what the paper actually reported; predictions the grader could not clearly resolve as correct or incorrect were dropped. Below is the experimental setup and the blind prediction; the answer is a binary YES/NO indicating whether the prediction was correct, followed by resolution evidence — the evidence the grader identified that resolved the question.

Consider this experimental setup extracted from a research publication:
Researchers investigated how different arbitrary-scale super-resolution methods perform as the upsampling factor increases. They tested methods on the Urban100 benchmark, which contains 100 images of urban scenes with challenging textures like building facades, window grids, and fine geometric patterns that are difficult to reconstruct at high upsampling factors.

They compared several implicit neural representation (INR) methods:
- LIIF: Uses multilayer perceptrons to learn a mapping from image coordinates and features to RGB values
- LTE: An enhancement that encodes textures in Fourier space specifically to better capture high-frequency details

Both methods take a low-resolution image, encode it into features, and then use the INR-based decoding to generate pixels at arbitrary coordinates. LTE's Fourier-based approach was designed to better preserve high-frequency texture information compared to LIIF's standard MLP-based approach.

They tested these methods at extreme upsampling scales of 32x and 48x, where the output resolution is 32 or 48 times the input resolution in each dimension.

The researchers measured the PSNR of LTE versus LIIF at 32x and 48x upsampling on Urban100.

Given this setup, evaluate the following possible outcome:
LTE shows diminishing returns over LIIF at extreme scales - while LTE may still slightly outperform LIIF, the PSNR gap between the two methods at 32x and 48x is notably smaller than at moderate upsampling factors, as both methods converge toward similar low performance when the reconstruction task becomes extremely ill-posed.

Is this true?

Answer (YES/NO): YES